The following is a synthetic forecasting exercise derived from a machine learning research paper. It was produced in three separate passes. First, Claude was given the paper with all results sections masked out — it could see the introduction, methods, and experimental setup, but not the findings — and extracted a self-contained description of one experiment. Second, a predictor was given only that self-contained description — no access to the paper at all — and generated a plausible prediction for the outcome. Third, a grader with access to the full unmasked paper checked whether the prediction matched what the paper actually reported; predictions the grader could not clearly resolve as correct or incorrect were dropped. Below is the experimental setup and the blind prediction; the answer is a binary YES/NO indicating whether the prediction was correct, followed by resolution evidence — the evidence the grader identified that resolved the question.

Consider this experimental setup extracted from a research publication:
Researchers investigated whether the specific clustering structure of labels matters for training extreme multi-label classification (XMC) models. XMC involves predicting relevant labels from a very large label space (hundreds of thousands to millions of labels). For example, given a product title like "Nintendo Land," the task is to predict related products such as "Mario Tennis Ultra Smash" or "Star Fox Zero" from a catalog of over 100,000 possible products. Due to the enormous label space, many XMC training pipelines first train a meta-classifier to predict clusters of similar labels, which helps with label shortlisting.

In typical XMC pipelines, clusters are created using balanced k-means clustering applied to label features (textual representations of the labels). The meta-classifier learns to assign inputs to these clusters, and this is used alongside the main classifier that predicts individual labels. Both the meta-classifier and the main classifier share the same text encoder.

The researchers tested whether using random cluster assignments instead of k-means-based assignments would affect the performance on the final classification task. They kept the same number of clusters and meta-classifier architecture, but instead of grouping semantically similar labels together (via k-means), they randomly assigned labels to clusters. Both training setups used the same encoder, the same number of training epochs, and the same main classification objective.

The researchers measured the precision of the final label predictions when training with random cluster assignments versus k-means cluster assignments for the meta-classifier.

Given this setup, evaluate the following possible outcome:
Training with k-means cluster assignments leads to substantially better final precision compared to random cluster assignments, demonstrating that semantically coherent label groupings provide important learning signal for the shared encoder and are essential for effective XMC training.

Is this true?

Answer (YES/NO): NO